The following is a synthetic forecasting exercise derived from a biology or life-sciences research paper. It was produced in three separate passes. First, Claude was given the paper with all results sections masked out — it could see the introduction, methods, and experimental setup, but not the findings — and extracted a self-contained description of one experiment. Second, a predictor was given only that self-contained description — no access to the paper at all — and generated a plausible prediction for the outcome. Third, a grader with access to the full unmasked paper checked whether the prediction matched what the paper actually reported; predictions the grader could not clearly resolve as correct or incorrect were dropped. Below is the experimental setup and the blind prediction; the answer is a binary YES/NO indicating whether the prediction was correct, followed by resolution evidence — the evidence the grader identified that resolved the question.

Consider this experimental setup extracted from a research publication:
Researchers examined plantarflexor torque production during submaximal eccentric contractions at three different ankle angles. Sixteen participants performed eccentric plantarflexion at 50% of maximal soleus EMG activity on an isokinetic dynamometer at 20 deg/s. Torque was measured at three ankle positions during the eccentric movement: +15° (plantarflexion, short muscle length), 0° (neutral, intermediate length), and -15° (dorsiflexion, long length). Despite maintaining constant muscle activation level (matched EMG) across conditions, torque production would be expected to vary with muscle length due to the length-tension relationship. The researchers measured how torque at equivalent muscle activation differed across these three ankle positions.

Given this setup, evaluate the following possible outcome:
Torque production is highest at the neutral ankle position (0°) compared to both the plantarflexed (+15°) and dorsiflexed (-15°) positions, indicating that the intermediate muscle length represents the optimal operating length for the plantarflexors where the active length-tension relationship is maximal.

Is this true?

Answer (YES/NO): NO